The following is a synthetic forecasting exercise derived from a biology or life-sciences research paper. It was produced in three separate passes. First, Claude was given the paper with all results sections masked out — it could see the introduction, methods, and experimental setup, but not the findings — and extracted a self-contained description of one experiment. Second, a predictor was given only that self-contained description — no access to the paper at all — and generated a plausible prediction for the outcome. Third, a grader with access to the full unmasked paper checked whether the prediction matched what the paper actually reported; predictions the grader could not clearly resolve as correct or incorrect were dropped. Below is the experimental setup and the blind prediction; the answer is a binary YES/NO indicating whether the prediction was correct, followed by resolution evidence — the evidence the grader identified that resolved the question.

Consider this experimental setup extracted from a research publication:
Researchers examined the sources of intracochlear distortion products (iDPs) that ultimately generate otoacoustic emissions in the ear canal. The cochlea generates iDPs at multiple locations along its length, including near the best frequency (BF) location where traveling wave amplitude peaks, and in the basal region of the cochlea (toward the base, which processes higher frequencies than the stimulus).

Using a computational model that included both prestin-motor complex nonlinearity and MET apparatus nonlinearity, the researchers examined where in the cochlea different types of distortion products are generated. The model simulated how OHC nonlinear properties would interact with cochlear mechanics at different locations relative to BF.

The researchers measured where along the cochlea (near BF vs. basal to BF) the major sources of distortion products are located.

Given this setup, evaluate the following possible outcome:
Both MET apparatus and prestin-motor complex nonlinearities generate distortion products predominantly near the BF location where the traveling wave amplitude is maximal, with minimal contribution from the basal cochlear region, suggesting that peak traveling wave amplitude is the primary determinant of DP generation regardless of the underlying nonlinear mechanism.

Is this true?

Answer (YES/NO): NO